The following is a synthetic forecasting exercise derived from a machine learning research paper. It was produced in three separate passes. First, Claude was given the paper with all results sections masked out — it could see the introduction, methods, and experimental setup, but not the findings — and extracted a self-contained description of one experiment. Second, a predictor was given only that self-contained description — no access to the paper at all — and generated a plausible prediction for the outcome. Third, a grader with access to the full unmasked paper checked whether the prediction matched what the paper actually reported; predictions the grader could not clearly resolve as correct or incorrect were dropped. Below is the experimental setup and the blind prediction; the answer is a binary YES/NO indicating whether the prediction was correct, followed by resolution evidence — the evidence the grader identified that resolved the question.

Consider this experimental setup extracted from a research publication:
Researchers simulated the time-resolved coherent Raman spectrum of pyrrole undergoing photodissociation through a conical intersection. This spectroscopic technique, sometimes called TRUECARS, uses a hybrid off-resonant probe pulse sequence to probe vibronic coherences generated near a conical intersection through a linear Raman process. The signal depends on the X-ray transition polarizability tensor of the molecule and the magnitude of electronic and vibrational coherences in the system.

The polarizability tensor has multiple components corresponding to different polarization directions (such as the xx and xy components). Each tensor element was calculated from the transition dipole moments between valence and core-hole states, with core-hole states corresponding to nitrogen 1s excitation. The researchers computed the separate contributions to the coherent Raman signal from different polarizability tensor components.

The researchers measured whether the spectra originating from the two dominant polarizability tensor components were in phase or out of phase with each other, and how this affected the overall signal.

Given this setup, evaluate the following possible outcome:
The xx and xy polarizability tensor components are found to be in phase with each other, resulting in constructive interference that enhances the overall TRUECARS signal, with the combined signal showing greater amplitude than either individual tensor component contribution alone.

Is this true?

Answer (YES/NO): NO